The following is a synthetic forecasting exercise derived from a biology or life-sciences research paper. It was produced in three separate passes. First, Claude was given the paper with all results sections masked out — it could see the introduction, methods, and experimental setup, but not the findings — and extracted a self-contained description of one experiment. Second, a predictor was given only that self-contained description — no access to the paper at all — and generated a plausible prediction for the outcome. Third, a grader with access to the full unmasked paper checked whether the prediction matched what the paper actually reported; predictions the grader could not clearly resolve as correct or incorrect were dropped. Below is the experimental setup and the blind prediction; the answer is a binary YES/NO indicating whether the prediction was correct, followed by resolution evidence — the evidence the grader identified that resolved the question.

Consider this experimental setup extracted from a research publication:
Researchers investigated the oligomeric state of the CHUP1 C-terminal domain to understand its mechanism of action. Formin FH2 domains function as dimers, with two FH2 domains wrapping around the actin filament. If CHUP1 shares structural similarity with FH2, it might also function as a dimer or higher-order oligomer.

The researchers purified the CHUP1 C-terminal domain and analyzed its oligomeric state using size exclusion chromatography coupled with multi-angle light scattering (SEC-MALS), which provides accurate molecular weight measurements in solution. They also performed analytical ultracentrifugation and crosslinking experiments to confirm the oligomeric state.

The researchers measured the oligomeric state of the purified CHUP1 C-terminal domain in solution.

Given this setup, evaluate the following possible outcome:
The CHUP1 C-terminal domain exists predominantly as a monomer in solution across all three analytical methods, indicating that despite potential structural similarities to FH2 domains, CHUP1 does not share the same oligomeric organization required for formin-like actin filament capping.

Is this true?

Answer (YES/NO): NO